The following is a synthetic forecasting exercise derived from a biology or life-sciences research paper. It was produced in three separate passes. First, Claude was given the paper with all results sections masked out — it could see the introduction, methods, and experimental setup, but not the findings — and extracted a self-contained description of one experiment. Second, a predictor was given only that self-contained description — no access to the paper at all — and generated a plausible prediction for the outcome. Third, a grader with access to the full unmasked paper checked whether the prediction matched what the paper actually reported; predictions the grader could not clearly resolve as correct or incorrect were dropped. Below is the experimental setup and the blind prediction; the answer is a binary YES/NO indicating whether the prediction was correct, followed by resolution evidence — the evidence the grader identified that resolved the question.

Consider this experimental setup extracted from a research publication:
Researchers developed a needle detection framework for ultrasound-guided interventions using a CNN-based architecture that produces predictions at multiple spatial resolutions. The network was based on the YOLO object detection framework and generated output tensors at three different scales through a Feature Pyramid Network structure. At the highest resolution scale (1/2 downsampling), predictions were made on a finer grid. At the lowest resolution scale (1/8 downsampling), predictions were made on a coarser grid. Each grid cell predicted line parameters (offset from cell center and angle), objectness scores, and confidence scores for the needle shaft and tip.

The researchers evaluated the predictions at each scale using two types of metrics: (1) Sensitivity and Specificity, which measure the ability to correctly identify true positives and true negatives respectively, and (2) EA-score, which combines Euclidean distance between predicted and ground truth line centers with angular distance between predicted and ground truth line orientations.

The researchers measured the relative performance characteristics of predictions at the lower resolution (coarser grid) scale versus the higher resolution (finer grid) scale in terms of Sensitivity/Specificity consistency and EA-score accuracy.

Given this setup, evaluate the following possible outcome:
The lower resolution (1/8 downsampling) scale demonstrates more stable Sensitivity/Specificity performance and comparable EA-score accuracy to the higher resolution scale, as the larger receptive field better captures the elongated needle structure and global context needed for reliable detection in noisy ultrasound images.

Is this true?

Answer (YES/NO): NO